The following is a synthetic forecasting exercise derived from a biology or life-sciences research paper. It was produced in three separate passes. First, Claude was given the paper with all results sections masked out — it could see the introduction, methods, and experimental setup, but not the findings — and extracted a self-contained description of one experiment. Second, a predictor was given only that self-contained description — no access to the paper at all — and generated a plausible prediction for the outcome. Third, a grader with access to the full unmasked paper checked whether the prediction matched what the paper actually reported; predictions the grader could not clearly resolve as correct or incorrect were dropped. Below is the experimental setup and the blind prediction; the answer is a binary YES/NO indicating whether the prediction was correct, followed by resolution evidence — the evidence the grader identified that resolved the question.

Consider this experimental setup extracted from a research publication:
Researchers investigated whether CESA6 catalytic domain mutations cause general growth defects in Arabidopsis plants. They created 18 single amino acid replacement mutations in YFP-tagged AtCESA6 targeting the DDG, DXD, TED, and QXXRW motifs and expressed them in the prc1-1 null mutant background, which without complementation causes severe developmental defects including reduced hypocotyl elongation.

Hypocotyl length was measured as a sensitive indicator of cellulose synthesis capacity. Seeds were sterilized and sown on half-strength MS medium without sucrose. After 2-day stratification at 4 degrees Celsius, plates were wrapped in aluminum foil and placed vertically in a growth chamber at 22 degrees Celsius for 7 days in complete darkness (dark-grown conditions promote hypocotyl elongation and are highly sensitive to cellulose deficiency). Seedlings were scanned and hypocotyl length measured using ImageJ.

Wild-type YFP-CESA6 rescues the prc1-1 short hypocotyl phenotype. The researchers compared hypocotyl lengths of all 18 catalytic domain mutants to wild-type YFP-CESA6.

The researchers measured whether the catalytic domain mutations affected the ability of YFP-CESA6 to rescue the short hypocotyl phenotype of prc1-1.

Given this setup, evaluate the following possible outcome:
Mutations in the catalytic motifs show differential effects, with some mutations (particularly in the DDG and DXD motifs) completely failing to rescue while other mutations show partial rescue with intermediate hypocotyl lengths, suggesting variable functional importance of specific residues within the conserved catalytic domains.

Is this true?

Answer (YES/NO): NO